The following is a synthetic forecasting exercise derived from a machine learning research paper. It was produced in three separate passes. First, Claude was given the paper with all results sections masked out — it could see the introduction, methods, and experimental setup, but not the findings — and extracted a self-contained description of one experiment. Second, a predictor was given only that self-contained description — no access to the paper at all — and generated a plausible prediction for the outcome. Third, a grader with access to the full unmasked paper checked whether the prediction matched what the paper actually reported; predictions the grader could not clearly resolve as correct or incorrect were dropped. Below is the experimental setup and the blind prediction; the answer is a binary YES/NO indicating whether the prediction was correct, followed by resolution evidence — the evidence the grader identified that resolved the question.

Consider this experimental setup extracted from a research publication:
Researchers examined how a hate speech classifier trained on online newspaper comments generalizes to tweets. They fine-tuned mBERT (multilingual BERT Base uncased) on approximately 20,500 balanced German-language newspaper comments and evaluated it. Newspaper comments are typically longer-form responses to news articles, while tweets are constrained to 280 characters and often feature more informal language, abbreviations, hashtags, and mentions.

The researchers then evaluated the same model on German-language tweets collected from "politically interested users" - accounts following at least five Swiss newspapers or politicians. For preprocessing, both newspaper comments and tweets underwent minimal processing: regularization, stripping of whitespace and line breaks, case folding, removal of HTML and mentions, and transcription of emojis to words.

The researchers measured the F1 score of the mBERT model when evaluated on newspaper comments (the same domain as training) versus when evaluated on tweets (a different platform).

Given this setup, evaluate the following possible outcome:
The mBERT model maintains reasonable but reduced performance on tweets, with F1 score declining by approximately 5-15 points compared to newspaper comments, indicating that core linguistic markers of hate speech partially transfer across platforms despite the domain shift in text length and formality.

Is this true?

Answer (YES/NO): YES